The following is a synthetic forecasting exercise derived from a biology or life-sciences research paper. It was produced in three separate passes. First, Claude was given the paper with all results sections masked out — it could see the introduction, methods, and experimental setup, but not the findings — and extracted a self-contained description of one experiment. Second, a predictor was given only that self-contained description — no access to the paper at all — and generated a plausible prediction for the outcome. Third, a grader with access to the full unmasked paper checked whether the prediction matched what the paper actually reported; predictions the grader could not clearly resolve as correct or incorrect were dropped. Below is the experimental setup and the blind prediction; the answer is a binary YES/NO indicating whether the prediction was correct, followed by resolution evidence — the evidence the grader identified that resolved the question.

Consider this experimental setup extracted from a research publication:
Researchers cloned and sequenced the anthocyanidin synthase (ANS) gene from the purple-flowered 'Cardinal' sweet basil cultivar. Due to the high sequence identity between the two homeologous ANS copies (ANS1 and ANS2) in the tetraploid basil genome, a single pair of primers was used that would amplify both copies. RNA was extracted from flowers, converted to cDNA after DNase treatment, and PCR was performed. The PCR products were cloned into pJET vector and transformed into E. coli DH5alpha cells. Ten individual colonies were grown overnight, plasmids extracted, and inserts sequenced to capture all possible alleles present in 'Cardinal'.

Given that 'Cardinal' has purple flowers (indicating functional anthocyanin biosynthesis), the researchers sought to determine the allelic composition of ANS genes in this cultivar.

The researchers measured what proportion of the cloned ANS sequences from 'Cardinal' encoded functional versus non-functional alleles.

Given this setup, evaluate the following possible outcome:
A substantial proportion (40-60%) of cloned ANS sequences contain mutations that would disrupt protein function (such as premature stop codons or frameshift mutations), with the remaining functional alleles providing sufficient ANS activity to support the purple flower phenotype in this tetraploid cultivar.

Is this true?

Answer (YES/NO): YES